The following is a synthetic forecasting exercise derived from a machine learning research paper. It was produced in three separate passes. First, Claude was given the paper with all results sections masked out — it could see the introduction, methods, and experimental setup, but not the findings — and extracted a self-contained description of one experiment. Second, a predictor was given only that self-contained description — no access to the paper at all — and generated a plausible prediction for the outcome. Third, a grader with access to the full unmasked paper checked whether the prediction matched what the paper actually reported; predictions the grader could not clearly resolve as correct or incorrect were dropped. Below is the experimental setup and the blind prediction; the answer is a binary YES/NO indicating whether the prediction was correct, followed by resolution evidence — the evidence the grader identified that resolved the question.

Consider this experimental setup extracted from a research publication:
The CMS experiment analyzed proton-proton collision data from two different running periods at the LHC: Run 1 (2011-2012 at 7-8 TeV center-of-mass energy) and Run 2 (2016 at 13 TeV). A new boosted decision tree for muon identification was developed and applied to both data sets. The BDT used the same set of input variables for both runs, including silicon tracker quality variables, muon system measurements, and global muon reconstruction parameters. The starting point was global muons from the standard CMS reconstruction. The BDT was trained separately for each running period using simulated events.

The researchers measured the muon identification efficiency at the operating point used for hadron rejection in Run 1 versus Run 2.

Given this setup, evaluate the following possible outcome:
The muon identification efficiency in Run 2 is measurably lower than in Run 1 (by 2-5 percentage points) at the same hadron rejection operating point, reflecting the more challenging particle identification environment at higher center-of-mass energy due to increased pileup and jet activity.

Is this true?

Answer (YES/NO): NO